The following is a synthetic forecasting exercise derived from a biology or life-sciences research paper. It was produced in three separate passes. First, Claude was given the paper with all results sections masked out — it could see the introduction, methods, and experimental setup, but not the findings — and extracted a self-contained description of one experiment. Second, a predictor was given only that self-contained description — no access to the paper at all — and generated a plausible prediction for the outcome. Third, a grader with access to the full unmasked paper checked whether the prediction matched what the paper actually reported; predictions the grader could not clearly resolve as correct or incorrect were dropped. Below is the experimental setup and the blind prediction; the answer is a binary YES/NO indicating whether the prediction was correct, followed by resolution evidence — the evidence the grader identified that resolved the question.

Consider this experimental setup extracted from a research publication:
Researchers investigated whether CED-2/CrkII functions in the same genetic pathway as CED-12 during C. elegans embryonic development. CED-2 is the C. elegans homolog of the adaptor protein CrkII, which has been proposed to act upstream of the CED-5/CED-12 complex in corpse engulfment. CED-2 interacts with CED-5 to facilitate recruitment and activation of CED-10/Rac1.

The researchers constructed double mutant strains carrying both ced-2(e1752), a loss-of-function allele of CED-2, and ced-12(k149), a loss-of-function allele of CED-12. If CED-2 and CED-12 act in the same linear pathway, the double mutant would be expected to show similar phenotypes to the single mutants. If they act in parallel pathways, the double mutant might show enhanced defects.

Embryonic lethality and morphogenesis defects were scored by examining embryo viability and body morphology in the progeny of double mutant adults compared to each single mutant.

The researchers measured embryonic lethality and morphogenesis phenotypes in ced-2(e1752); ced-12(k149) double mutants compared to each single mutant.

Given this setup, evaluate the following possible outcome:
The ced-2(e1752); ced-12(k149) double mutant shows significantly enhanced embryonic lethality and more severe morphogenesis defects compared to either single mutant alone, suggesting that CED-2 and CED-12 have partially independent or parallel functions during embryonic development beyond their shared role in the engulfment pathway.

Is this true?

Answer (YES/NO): NO